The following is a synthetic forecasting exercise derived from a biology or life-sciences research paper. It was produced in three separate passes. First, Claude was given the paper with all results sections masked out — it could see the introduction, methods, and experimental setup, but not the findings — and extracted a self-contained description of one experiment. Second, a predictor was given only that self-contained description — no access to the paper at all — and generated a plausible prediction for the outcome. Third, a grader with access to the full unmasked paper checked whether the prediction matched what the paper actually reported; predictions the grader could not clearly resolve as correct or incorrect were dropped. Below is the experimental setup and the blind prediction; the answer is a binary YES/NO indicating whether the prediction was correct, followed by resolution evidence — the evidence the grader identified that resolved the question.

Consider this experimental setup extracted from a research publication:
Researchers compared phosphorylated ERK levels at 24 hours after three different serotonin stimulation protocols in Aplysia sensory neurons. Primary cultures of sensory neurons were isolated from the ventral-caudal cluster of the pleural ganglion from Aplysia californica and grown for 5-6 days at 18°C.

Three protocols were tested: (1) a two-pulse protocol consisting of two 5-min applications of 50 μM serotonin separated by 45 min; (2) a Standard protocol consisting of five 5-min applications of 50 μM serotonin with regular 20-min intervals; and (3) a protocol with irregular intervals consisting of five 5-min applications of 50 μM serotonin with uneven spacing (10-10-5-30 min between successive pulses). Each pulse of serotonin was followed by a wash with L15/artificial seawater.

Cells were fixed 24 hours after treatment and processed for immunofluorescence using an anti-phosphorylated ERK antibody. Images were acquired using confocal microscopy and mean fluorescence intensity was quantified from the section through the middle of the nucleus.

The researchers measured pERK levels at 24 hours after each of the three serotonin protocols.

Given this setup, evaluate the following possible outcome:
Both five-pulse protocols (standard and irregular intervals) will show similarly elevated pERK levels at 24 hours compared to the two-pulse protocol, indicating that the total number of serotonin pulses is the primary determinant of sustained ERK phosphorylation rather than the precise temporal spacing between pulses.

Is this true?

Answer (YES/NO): NO